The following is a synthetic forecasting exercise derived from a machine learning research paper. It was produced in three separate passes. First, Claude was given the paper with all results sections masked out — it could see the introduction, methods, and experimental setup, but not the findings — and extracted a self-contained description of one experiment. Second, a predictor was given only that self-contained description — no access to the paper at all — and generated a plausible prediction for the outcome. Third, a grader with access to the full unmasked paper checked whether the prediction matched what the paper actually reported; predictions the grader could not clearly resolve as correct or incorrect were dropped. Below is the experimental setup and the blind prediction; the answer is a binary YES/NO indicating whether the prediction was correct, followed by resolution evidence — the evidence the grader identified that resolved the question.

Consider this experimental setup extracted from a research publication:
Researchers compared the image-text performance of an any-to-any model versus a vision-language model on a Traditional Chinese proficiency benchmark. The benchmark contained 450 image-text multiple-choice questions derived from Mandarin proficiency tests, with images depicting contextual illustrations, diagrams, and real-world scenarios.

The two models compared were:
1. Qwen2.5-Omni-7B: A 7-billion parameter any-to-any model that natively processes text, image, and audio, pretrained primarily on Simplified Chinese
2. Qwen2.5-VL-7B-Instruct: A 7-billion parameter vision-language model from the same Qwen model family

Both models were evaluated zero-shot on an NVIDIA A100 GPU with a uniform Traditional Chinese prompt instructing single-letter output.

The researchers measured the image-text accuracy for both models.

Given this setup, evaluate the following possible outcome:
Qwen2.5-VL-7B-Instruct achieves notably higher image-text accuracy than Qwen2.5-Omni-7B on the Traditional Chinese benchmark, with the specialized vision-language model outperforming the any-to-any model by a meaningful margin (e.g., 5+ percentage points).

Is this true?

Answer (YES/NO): YES